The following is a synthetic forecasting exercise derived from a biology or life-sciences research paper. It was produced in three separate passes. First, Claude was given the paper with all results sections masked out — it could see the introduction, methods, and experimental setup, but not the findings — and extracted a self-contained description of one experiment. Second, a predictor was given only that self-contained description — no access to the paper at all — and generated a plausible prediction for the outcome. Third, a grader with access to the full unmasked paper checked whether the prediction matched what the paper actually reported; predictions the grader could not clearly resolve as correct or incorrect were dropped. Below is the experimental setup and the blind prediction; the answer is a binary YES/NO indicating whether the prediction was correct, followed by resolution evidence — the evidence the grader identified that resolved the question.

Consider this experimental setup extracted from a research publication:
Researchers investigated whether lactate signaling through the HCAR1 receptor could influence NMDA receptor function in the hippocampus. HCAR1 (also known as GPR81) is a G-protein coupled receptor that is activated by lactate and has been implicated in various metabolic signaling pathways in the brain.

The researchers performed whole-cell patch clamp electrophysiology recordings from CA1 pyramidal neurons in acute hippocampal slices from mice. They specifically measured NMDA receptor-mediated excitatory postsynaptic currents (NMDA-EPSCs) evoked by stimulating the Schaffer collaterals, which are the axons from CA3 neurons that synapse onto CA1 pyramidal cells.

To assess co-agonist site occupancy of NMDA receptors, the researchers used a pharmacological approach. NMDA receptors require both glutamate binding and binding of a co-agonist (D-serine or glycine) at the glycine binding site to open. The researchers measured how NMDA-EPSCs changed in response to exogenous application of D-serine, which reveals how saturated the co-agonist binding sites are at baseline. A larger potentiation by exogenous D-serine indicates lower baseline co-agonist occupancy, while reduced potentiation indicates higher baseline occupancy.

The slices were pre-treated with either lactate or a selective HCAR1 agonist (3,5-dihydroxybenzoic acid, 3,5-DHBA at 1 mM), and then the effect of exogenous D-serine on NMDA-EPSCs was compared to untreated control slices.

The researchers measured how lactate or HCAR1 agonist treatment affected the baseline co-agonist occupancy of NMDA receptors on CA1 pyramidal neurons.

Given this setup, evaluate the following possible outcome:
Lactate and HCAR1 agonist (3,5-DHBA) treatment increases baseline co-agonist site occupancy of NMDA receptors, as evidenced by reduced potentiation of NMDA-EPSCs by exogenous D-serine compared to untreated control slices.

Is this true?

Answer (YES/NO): YES